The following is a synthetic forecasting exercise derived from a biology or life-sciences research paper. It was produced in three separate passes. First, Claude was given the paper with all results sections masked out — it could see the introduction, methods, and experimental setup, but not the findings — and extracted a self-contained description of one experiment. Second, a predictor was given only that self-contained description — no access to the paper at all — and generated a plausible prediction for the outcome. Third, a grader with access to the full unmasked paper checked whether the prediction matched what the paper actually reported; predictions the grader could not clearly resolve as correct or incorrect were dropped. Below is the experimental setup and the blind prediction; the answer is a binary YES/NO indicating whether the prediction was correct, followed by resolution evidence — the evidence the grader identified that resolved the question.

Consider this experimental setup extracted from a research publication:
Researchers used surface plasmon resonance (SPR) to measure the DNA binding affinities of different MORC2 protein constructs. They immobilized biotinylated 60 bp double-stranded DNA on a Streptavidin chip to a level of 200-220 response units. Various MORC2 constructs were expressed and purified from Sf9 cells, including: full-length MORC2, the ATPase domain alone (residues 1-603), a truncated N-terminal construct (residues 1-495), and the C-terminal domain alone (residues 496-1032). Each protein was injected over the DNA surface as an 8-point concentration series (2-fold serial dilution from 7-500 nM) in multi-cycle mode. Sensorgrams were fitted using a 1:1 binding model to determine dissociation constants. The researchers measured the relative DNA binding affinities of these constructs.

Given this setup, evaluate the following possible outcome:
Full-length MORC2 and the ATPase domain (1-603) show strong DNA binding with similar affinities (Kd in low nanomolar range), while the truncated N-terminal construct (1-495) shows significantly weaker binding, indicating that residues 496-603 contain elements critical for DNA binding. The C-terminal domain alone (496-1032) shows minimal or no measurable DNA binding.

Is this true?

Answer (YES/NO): NO